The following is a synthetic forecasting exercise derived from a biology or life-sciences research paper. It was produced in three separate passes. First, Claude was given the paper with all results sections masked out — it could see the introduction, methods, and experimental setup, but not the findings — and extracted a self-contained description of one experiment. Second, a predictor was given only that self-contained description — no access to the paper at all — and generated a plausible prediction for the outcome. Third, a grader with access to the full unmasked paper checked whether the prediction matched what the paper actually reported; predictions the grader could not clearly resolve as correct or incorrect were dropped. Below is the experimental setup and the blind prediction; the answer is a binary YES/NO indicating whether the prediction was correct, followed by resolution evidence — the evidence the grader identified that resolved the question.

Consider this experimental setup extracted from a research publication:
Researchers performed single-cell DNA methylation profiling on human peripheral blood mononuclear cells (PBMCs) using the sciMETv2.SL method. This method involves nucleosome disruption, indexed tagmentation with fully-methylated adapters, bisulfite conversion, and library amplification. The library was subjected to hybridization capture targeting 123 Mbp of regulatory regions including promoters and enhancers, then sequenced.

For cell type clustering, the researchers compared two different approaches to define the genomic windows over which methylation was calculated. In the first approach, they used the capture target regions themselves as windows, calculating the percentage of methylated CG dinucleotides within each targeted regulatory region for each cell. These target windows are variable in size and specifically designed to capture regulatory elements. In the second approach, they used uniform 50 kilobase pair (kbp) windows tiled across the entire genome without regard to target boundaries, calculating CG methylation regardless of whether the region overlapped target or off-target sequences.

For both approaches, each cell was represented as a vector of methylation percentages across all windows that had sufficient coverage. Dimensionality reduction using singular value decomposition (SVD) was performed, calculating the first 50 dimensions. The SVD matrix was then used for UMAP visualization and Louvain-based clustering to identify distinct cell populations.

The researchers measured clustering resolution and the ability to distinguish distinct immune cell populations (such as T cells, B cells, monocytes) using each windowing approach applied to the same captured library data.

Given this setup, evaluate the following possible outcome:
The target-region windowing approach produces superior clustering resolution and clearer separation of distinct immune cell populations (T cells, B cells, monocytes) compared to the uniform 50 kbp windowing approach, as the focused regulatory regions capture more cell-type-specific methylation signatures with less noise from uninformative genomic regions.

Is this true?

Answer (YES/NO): YES